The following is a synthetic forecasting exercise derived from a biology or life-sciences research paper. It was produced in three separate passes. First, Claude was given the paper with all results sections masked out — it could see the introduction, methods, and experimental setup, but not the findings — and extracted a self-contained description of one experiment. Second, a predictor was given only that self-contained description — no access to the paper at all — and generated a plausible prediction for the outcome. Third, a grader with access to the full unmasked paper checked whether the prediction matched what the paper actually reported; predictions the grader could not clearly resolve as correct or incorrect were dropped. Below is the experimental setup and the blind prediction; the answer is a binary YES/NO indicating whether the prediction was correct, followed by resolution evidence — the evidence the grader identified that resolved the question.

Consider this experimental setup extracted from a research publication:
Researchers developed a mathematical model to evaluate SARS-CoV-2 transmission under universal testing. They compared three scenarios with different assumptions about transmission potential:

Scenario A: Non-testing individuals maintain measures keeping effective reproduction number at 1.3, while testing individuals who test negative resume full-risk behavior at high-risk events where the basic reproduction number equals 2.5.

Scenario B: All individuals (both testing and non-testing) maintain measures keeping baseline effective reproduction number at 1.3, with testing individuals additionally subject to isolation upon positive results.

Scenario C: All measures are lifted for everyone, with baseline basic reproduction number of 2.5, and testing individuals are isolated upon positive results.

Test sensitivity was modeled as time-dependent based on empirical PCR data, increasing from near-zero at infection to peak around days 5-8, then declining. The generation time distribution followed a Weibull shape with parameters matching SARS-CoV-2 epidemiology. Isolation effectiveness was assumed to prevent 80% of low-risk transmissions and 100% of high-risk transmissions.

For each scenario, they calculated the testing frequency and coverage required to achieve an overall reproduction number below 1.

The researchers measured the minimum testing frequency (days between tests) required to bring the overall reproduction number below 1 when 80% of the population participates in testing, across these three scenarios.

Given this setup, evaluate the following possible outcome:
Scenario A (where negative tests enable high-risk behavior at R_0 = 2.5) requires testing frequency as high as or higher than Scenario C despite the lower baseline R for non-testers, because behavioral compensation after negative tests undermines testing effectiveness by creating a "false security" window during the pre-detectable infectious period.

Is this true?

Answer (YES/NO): NO